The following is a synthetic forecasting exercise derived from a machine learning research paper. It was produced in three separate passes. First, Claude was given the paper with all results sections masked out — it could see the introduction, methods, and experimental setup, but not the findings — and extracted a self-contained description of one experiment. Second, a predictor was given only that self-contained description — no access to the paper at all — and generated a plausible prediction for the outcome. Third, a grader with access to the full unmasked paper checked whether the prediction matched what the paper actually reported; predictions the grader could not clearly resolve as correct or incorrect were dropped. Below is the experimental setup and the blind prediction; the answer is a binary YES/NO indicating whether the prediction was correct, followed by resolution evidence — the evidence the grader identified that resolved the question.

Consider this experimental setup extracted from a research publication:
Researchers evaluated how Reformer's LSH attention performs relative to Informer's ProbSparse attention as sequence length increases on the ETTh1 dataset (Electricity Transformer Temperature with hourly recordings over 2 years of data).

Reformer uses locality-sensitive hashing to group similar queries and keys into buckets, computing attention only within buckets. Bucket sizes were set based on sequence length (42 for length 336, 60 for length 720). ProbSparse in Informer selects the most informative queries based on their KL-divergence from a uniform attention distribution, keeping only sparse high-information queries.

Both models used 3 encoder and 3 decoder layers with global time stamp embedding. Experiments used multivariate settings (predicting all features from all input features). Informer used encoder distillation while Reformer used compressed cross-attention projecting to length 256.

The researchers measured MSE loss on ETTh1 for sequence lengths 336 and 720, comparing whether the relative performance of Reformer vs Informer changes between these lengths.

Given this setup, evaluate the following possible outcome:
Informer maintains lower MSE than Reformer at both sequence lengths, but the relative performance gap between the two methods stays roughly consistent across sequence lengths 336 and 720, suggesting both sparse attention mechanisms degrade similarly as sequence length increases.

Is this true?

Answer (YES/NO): NO